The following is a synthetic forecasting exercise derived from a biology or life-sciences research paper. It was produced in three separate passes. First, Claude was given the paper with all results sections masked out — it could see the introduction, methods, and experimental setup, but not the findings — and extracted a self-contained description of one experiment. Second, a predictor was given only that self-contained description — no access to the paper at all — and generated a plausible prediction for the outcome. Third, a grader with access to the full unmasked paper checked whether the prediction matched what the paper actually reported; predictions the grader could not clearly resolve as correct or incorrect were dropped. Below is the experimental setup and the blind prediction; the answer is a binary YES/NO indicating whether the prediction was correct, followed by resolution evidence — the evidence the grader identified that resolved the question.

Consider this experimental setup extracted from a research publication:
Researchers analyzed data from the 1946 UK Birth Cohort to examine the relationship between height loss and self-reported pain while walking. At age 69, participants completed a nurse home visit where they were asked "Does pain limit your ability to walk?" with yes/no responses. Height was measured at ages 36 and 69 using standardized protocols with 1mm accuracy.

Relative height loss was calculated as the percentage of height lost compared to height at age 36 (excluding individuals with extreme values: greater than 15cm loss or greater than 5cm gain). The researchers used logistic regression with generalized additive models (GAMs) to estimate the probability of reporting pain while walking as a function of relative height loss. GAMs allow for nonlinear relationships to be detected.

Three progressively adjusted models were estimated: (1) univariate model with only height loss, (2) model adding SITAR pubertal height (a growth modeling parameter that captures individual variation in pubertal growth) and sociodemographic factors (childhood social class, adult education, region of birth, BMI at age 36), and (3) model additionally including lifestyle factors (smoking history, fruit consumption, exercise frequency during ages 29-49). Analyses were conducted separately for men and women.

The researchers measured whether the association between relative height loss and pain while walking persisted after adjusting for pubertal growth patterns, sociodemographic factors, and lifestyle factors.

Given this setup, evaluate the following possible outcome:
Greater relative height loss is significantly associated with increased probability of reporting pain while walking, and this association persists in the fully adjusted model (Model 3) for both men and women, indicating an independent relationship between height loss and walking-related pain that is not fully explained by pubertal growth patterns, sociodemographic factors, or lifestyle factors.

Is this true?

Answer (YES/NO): YES